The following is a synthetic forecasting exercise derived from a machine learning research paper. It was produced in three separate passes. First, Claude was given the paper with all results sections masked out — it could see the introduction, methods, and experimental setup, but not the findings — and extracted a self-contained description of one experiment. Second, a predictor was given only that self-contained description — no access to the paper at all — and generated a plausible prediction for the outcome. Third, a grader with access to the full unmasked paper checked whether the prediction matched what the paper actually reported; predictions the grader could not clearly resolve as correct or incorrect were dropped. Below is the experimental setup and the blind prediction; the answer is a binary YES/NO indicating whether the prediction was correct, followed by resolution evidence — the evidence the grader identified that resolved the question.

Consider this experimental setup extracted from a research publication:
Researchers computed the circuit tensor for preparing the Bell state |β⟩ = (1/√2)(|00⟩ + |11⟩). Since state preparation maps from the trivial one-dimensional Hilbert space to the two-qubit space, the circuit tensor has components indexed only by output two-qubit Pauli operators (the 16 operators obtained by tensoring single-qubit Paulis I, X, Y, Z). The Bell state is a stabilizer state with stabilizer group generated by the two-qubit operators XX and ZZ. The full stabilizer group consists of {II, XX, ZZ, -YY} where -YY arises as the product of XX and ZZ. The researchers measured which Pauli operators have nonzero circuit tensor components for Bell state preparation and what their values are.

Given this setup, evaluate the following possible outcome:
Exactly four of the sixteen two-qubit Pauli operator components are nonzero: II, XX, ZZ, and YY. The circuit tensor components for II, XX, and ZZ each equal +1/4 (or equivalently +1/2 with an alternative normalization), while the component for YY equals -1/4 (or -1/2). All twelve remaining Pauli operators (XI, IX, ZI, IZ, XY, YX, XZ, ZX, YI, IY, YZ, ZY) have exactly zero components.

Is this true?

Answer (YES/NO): NO